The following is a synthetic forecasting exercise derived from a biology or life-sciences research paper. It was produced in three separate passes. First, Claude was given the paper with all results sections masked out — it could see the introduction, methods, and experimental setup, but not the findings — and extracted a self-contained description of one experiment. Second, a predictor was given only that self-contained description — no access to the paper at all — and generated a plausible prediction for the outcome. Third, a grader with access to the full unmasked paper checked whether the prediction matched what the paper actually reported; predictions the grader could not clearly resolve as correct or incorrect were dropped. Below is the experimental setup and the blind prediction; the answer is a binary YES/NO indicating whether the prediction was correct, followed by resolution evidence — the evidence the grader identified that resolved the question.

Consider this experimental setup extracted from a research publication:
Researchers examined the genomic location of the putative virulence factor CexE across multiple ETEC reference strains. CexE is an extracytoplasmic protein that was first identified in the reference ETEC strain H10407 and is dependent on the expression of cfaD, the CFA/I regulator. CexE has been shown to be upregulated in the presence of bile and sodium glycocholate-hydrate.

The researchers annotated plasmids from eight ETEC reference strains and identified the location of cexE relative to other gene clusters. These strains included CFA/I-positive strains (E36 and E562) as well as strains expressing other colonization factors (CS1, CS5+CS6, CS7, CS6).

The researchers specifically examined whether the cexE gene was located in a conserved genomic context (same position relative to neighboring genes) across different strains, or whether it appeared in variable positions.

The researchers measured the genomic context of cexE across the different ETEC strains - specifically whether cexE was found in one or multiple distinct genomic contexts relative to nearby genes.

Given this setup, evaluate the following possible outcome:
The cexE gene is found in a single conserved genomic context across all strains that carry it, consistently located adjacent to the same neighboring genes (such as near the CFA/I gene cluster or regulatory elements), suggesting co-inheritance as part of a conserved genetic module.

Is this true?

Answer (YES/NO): NO